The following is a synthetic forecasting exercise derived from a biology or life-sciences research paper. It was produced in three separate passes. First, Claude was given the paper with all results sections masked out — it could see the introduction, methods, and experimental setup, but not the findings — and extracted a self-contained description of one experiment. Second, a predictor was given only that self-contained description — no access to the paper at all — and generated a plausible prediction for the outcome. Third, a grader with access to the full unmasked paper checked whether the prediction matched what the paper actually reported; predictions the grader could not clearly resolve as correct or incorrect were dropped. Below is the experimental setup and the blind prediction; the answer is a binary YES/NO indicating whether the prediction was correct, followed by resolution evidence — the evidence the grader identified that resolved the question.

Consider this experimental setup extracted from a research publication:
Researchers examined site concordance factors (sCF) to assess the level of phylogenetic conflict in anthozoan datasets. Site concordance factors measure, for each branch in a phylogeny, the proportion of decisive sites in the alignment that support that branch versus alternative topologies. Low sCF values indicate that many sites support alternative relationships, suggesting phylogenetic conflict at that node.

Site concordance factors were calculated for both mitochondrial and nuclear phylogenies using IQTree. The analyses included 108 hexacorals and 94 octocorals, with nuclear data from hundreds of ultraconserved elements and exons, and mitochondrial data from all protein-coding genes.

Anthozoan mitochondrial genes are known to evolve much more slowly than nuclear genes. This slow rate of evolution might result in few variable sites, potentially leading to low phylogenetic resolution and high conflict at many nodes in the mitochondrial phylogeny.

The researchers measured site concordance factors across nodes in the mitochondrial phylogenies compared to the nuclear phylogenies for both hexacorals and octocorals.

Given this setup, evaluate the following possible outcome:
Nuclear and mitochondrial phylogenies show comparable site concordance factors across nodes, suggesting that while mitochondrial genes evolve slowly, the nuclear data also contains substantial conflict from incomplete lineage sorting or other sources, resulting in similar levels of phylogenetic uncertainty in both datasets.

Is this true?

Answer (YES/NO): YES